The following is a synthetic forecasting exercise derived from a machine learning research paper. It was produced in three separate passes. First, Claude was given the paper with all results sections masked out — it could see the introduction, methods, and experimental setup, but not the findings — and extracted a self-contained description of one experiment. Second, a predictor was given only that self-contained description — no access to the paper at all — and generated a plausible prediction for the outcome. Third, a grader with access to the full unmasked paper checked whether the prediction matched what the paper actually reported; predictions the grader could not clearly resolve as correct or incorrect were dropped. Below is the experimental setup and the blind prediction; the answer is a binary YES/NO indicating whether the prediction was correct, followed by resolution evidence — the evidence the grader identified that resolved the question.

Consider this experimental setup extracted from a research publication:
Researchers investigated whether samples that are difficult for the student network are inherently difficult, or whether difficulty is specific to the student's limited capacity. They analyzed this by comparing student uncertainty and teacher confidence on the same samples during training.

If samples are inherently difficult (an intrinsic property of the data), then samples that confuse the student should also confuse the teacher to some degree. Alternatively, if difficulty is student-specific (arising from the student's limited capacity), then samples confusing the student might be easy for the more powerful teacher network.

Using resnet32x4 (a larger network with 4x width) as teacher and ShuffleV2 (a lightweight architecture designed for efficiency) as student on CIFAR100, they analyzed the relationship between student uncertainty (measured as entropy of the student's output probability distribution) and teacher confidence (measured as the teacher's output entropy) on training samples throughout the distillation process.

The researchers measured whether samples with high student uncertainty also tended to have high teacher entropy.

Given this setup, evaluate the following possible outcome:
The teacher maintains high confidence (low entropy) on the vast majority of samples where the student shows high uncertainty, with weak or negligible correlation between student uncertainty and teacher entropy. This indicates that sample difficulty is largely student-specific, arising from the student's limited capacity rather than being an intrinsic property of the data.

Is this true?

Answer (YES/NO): NO